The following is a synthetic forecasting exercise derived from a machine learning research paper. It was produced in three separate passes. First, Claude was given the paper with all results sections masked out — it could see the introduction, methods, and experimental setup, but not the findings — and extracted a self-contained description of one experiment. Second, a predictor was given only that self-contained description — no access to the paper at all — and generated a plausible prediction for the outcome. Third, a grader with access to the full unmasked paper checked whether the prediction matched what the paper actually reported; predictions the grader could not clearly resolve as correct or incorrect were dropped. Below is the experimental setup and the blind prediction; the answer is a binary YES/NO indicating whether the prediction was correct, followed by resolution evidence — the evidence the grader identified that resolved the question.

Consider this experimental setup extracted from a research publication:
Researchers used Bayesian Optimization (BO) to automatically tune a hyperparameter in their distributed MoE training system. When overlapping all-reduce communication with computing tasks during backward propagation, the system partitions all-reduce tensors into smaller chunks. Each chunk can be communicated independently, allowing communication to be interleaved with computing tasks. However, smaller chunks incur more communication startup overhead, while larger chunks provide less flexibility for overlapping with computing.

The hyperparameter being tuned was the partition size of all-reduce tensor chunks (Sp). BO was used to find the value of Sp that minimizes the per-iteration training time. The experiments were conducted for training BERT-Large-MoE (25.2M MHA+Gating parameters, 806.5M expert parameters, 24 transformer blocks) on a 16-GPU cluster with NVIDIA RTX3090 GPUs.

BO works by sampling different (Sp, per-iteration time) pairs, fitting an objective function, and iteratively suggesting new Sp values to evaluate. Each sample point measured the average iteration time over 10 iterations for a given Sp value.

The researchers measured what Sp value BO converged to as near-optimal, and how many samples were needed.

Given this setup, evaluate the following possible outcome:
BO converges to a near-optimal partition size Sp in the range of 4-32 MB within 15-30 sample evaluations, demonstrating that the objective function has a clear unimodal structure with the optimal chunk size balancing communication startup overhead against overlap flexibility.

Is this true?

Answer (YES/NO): NO